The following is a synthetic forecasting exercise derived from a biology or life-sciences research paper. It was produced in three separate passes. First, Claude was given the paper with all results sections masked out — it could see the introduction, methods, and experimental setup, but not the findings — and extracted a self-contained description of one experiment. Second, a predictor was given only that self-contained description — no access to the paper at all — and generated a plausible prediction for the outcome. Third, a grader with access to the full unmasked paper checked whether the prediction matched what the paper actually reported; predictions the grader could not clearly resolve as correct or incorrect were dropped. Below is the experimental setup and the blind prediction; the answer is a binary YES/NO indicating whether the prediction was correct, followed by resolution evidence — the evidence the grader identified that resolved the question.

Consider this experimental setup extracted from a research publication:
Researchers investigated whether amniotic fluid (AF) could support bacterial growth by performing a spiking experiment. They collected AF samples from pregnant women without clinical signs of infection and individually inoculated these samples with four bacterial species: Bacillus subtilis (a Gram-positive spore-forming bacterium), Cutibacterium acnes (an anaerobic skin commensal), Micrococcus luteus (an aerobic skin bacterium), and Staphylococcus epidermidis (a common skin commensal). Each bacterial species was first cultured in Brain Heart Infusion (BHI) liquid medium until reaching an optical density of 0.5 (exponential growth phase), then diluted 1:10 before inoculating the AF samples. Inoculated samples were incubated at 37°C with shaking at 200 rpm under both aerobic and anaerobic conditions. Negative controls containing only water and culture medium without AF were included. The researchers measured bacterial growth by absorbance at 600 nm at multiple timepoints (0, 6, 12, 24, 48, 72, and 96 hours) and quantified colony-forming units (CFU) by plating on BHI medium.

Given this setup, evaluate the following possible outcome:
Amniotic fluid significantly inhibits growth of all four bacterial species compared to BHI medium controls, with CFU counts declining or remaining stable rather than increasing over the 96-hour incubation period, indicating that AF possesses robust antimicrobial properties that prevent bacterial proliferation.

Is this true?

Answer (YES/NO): NO